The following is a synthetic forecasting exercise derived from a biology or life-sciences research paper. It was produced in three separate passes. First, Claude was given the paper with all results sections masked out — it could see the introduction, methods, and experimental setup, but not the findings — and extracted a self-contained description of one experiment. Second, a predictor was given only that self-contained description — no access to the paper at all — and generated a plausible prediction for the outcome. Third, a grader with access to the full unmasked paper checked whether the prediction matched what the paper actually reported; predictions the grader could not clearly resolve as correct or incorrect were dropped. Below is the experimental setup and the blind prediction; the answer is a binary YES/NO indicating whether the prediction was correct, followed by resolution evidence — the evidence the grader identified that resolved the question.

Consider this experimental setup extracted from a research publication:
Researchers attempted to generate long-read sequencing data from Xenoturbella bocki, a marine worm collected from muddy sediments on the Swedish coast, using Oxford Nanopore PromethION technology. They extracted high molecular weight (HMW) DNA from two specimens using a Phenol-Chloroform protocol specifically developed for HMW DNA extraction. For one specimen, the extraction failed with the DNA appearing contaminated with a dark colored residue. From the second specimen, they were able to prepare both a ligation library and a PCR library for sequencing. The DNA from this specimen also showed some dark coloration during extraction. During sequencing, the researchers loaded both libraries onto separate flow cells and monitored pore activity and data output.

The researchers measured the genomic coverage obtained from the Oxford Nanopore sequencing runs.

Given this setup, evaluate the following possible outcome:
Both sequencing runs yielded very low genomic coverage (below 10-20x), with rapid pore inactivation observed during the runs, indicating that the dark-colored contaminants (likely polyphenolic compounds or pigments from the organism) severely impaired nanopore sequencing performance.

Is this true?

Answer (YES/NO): YES